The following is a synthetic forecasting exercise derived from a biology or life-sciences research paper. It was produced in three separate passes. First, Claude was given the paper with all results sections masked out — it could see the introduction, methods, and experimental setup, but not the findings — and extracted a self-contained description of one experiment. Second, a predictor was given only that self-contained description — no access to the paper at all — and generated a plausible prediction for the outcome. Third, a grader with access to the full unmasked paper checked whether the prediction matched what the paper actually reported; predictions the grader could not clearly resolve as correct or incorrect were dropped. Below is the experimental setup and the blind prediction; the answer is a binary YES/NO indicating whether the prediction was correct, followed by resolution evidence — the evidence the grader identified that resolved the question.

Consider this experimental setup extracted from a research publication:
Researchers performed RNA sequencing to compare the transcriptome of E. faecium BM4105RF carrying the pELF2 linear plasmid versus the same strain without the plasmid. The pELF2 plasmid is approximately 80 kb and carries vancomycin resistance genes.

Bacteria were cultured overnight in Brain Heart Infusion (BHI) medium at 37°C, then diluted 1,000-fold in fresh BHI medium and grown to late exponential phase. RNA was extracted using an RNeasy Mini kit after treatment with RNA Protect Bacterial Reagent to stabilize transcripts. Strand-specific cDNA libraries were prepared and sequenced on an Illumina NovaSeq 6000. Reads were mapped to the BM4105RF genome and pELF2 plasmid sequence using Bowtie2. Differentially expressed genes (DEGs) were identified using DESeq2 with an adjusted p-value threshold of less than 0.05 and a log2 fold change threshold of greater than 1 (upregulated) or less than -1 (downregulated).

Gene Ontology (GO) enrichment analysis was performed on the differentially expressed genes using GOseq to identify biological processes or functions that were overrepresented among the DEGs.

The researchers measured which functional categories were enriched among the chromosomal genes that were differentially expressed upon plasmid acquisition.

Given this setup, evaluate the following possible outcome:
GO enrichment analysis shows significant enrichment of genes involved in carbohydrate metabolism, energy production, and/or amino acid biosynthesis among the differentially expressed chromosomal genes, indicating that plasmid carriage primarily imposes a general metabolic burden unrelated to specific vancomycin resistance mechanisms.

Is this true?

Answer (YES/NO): YES